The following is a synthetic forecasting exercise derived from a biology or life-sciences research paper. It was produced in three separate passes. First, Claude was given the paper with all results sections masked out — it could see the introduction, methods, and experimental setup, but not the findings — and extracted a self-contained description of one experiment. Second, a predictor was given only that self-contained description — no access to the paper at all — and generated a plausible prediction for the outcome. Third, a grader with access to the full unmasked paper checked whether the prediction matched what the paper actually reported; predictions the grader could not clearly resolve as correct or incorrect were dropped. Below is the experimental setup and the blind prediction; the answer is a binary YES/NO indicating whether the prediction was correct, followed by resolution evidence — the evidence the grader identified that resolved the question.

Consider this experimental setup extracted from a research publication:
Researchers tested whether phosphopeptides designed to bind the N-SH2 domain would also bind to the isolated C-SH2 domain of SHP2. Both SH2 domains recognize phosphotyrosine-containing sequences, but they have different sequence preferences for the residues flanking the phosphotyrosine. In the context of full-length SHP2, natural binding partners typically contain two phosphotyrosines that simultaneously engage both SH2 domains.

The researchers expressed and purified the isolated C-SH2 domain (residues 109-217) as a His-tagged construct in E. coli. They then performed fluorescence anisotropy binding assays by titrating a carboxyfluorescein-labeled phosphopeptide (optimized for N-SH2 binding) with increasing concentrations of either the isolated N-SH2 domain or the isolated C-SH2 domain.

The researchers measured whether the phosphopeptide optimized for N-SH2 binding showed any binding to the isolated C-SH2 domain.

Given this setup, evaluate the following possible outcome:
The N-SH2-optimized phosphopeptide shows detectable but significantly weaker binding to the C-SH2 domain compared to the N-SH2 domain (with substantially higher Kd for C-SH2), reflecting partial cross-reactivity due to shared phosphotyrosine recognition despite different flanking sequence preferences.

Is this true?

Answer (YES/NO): YES